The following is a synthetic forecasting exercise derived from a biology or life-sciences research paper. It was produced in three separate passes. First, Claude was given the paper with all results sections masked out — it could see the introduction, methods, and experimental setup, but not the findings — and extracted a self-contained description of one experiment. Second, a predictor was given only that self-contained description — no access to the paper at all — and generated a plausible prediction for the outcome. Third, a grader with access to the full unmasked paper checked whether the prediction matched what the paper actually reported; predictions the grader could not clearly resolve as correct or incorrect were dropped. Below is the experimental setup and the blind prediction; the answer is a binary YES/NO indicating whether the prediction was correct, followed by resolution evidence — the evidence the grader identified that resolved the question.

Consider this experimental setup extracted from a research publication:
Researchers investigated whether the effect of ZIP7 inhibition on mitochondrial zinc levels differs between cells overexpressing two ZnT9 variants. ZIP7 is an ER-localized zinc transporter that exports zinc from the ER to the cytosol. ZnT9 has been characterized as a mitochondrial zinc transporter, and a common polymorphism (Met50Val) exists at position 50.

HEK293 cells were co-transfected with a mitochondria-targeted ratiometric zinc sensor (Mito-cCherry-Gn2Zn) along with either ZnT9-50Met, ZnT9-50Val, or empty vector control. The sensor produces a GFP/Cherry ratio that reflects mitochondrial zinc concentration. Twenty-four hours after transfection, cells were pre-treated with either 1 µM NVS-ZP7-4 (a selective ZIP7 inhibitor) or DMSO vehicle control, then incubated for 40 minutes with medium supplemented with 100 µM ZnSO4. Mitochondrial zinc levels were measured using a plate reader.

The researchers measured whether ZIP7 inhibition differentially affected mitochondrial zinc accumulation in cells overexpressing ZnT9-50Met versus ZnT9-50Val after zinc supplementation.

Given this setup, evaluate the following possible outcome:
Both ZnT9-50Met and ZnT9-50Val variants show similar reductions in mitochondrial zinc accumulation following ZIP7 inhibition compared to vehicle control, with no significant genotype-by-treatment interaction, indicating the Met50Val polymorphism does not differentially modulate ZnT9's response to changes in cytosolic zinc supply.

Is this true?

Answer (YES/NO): NO